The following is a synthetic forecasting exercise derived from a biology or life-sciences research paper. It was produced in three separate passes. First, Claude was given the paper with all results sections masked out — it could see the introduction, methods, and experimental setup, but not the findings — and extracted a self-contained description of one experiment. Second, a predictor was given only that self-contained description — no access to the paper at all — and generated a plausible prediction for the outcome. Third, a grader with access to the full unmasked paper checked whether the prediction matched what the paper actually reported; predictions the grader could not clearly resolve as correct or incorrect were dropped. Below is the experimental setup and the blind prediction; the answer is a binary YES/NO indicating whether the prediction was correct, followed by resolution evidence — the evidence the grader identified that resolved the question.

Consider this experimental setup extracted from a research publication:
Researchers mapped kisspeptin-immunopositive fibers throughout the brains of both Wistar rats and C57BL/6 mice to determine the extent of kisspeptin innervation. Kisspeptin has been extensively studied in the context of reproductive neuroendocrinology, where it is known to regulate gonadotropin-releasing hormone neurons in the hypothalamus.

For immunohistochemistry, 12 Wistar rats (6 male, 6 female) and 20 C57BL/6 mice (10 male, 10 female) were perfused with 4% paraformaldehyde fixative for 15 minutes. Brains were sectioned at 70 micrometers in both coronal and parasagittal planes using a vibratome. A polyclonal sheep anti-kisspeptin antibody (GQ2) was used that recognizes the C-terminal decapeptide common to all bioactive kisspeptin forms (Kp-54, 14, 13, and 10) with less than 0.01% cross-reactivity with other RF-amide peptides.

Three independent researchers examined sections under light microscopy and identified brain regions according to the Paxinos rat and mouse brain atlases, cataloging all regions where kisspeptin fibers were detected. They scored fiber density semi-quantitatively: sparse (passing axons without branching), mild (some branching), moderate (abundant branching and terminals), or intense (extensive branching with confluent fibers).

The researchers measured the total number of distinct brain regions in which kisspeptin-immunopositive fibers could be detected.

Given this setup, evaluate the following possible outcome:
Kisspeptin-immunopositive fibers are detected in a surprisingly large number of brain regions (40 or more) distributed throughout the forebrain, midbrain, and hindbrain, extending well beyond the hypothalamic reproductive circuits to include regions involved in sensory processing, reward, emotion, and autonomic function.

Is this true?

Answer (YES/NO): YES